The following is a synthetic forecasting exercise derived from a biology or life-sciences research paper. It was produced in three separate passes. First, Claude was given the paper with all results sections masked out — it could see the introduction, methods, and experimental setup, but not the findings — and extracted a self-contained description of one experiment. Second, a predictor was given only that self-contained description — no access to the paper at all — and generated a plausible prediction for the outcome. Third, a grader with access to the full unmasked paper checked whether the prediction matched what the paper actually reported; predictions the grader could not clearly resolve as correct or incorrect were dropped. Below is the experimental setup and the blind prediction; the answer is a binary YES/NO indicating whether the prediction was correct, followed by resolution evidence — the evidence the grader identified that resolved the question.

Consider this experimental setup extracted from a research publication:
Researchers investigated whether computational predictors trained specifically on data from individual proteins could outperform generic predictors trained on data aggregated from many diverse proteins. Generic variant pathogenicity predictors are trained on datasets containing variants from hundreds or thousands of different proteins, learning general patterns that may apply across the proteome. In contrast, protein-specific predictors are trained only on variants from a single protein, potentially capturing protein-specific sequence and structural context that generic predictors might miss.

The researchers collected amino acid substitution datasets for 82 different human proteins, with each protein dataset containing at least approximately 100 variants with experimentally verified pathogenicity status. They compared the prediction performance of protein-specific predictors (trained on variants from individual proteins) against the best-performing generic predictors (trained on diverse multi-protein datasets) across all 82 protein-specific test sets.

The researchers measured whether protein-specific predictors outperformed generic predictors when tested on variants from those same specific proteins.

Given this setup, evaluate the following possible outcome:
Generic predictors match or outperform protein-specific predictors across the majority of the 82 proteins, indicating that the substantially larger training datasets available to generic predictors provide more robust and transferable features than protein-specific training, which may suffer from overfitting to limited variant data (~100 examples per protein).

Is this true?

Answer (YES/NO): YES